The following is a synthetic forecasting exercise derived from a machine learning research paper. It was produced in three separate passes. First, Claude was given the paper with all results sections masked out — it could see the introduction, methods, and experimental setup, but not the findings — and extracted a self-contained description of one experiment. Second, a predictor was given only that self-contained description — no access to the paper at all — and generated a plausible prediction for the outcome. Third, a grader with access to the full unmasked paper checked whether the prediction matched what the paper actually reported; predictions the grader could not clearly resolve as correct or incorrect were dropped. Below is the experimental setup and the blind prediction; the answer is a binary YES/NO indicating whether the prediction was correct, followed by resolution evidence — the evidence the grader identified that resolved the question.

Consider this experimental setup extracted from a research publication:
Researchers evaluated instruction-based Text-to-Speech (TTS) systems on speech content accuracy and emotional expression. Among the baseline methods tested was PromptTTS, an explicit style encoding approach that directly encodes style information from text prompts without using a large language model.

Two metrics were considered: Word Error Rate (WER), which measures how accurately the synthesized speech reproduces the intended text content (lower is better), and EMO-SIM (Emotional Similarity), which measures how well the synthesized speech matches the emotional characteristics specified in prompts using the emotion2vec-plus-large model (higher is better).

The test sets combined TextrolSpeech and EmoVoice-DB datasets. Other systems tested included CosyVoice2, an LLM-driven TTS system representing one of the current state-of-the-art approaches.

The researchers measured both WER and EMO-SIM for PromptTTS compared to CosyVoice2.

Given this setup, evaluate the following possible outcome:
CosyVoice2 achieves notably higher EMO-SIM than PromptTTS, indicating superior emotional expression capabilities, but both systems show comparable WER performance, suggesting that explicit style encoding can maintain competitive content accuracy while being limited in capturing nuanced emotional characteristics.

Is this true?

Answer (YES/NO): NO